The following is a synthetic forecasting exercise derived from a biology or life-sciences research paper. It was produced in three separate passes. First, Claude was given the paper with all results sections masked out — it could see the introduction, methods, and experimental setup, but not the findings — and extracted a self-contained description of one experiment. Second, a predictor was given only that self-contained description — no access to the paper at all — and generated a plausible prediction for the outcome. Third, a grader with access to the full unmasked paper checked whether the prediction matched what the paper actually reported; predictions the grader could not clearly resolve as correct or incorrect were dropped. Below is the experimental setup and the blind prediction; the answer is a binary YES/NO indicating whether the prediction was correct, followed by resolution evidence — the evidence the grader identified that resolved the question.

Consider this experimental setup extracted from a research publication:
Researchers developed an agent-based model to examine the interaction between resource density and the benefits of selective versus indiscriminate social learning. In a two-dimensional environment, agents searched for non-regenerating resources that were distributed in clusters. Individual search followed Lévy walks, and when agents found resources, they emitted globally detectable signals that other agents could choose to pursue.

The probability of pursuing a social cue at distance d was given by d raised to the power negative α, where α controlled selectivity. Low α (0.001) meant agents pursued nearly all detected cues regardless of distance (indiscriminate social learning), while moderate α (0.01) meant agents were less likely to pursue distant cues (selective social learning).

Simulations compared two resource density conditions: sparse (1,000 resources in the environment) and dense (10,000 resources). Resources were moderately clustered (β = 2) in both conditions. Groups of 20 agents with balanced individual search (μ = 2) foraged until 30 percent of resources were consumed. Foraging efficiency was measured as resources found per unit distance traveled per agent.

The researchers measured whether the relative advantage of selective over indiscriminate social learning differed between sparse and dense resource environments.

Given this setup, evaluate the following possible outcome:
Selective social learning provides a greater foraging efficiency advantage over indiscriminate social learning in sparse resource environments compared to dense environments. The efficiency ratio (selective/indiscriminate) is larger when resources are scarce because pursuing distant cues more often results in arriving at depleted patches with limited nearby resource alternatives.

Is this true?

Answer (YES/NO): NO